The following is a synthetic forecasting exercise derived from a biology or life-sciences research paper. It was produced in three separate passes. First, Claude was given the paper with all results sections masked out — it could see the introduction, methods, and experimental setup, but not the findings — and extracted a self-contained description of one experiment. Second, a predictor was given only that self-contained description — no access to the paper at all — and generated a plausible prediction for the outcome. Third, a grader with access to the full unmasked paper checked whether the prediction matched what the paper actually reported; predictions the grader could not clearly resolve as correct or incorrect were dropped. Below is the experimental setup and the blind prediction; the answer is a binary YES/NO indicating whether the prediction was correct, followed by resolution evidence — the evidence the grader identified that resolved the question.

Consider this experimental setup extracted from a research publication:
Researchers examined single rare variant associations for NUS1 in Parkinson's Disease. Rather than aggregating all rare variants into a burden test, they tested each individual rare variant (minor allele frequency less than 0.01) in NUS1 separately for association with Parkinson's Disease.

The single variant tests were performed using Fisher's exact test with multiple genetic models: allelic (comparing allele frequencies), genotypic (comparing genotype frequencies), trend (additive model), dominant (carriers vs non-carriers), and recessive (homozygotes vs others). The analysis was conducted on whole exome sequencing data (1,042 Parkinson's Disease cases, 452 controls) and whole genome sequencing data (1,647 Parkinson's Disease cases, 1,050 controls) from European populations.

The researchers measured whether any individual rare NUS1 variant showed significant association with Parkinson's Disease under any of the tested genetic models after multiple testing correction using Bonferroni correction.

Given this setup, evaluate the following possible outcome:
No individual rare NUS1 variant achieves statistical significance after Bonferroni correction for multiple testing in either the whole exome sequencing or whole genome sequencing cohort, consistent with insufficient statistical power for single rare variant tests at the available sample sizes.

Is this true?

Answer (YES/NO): YES